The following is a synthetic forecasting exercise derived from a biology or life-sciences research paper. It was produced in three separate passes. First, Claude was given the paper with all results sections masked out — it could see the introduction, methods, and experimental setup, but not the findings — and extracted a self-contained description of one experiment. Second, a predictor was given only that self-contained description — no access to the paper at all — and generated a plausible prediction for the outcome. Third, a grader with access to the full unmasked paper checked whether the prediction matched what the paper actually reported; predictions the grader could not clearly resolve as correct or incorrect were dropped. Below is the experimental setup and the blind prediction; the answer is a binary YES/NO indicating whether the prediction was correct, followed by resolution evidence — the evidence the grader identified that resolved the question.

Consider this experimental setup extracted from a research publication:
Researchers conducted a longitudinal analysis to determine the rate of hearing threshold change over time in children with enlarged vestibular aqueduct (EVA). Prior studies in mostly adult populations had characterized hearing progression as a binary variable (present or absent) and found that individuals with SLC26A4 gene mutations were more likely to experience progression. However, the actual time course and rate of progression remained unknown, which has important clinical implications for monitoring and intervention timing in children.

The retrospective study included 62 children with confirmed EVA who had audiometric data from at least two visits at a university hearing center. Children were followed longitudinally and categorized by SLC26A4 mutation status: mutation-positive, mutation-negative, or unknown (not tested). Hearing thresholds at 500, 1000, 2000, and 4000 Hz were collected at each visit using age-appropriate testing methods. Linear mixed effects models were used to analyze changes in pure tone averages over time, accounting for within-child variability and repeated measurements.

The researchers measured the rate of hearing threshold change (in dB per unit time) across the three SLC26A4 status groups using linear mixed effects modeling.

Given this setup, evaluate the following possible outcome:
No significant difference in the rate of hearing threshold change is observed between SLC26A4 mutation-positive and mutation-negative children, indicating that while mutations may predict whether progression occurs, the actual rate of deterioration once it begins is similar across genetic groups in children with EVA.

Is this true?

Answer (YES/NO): NO